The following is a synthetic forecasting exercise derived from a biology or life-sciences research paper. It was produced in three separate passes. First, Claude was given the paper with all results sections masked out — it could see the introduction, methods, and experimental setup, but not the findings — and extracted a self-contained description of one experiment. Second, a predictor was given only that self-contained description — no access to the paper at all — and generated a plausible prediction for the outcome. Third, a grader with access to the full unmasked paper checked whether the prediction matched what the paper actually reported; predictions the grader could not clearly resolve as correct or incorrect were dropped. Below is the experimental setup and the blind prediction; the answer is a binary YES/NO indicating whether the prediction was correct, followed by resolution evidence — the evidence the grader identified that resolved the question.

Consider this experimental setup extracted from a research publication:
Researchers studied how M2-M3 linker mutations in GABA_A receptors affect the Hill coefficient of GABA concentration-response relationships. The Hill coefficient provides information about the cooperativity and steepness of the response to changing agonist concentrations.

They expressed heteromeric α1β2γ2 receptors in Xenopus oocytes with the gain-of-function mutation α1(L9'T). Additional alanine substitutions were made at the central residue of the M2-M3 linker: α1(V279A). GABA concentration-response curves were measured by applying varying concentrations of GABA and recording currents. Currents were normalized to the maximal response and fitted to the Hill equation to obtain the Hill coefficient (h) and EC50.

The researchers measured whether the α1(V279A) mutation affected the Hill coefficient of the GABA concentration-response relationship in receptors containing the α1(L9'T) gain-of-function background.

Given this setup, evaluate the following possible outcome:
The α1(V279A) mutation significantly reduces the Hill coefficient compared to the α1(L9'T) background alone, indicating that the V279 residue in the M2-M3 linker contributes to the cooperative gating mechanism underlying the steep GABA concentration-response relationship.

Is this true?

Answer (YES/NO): NO